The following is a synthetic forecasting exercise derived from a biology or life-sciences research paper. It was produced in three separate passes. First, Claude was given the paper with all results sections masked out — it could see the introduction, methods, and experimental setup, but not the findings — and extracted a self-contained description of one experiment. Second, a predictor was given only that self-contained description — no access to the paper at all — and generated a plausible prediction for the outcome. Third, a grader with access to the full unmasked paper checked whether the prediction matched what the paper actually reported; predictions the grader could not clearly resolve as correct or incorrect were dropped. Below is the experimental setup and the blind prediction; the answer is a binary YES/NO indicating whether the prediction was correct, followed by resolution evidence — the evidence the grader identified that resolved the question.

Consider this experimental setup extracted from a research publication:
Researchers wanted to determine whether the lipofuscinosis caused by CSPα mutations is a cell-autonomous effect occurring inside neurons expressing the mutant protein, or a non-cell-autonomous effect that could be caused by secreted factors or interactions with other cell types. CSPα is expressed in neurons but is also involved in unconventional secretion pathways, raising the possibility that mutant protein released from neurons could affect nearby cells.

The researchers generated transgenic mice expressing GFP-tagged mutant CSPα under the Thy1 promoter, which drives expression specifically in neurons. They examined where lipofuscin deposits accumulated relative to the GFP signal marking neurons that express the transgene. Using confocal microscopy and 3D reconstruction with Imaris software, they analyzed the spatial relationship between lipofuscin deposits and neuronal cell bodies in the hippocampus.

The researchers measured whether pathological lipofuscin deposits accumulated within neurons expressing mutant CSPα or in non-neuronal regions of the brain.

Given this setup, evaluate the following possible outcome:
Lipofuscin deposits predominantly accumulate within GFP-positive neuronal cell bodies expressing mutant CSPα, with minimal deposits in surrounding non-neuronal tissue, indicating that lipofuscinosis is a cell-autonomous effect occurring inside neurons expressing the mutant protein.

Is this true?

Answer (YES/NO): YES